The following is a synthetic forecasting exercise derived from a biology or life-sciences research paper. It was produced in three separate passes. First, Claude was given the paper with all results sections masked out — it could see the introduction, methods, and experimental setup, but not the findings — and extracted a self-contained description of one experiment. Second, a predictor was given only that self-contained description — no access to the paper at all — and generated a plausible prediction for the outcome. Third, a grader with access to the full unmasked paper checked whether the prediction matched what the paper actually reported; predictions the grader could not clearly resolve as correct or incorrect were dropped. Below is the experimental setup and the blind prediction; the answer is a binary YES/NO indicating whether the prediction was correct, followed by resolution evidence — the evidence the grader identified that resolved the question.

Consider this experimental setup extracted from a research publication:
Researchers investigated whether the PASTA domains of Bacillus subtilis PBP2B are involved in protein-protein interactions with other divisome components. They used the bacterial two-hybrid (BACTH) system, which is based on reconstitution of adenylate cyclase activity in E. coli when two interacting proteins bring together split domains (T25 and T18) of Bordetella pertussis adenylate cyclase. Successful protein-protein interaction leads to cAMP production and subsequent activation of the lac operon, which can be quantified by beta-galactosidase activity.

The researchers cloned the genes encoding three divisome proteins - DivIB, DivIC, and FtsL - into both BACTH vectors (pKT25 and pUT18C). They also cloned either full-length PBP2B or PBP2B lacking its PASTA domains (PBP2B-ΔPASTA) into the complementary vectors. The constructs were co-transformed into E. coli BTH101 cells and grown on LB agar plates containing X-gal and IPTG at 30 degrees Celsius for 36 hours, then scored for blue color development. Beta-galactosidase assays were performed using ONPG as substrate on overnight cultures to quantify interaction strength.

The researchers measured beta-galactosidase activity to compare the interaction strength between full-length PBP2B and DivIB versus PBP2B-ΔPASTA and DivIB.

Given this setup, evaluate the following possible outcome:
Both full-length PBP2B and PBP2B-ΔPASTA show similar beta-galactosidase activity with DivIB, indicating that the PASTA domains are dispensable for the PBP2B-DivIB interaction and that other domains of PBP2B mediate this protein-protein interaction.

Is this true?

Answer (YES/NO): NO